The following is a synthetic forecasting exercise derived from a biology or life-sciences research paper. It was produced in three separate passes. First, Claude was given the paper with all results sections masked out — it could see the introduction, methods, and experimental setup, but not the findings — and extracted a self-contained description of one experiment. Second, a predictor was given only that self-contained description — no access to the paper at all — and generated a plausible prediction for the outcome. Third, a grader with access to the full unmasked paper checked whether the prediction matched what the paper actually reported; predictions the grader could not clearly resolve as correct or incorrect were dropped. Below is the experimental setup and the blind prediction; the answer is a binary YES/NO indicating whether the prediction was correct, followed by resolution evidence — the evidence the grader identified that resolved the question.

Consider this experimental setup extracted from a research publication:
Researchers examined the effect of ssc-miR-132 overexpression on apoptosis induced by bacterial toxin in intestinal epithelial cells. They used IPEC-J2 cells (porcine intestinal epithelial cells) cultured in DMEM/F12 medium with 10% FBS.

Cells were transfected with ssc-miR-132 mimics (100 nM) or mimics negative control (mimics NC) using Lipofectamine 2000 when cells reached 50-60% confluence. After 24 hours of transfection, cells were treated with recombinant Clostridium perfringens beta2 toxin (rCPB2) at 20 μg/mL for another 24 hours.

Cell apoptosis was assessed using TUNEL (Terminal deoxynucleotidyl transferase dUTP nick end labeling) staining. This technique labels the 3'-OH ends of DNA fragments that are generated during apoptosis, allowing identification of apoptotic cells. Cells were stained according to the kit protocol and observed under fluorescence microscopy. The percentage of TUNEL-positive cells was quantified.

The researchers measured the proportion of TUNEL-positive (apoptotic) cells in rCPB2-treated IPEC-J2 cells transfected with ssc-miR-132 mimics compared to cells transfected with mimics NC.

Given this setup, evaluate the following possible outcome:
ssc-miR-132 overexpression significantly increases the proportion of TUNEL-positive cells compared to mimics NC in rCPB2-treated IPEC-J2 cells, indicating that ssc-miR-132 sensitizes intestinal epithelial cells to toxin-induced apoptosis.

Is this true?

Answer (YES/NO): NO